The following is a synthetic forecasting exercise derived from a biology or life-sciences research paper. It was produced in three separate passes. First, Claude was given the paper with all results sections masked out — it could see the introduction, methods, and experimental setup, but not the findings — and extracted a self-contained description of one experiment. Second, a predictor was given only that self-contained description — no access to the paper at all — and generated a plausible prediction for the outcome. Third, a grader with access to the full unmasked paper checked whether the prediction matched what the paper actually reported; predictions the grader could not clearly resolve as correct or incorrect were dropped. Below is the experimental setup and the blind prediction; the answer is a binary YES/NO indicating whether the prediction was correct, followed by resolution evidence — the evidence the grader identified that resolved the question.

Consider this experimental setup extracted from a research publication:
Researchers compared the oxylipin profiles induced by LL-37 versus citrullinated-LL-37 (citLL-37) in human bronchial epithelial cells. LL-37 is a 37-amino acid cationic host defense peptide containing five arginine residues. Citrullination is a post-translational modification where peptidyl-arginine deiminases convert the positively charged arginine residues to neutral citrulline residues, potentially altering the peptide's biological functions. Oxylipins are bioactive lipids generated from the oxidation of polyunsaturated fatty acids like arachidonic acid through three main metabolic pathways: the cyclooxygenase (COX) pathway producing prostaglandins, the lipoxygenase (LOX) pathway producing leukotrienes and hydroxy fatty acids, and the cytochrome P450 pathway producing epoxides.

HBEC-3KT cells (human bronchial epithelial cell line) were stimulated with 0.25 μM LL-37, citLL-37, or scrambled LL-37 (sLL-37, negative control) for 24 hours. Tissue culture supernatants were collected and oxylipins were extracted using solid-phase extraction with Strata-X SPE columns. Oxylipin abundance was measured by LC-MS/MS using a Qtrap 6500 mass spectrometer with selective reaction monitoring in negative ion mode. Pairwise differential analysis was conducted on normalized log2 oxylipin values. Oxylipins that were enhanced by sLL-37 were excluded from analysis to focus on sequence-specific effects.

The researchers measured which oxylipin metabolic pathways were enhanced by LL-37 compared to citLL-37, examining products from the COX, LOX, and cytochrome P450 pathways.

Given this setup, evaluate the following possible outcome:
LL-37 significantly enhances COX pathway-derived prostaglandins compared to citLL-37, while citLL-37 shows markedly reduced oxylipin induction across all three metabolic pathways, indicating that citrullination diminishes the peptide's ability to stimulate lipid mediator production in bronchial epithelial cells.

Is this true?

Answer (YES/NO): YES